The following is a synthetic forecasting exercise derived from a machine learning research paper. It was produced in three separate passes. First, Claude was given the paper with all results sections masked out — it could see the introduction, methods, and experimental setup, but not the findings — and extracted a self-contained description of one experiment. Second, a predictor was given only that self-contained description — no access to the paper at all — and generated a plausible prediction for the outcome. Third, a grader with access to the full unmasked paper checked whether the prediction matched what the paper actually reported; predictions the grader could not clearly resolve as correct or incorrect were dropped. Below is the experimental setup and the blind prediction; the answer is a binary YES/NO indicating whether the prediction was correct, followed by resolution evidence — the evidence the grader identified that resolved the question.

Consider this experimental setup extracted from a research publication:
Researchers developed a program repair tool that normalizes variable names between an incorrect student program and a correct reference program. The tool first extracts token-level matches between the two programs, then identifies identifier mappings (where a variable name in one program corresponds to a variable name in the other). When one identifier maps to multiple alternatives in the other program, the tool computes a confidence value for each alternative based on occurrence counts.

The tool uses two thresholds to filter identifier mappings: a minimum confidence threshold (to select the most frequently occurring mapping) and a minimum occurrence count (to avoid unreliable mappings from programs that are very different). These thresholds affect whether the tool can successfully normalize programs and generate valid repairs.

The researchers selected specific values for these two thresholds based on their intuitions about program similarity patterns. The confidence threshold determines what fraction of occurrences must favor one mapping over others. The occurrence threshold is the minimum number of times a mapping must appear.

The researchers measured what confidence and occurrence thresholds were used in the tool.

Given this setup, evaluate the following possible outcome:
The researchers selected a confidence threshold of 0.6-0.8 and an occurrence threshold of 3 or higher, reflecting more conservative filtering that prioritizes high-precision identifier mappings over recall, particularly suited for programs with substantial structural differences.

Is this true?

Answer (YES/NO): YES